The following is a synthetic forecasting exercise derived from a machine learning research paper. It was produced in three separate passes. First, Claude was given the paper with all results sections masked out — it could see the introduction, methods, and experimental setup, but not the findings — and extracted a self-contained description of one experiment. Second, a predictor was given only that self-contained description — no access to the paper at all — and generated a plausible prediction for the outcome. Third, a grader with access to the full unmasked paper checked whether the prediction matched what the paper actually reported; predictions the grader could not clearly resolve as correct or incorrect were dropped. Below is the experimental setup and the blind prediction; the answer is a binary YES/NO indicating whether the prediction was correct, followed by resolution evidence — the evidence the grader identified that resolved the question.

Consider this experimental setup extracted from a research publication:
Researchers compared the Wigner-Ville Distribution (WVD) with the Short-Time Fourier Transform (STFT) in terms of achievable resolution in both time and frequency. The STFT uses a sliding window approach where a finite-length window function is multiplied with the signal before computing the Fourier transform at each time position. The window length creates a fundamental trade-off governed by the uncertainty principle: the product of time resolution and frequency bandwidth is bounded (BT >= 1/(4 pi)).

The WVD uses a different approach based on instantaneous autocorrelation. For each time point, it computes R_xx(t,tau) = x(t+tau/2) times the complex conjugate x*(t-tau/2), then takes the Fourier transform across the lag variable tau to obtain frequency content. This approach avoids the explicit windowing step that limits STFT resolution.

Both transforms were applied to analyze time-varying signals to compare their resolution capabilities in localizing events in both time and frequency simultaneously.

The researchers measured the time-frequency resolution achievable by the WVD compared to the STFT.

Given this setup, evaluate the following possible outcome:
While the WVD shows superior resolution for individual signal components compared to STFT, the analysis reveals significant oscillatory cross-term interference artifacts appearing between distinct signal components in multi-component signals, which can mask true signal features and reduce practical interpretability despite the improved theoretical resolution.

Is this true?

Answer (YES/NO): YES